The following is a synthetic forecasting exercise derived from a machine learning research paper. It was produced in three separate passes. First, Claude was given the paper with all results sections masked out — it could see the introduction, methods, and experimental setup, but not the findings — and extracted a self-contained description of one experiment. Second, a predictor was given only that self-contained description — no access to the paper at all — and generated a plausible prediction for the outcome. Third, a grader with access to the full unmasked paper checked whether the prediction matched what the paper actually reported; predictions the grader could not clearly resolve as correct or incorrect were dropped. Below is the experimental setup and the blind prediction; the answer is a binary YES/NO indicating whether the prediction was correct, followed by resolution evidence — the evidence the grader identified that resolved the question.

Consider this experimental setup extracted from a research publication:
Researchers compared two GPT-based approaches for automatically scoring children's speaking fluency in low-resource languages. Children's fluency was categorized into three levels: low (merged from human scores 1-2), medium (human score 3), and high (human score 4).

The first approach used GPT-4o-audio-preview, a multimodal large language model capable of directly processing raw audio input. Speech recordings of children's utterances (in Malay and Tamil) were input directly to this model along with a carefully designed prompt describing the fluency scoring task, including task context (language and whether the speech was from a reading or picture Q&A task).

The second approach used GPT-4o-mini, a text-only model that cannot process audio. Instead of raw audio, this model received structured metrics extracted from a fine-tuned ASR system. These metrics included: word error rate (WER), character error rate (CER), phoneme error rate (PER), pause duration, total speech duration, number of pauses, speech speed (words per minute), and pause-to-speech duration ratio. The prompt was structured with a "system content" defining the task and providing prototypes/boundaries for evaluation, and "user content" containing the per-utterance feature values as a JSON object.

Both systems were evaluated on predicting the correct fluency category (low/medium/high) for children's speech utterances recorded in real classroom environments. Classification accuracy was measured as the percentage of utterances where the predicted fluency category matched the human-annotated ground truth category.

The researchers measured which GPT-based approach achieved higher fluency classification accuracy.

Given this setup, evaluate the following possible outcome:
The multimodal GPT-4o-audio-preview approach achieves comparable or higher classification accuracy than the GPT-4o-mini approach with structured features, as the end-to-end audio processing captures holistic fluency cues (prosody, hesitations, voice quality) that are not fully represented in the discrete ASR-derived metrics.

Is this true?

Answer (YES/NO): NO